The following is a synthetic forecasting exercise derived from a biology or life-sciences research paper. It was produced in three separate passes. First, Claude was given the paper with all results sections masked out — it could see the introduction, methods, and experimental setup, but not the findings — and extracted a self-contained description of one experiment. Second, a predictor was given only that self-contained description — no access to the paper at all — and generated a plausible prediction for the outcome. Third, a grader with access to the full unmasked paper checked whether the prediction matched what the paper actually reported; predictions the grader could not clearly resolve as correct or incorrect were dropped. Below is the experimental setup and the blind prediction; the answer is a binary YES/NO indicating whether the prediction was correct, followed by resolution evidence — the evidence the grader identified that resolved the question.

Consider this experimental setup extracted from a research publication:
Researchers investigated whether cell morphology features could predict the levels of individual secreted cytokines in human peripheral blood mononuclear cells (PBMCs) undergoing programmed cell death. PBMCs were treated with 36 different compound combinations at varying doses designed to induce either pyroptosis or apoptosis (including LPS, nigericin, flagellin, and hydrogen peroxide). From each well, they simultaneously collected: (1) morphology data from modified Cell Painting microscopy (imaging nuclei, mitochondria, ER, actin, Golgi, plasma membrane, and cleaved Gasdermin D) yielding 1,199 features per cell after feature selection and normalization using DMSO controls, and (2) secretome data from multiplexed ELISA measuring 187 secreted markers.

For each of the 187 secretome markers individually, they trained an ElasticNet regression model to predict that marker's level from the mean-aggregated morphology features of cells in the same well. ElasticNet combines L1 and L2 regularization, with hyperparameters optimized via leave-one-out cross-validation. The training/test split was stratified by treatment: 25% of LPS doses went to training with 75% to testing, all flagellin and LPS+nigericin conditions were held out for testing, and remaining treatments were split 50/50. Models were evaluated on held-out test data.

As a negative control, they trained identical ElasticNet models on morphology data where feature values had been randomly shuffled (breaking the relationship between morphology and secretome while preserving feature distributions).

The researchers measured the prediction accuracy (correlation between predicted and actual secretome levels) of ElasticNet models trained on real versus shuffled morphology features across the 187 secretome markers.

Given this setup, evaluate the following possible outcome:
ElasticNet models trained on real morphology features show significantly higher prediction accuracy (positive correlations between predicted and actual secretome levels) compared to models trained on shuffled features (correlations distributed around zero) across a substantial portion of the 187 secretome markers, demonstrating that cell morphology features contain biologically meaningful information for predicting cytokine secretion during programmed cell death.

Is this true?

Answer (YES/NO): NO